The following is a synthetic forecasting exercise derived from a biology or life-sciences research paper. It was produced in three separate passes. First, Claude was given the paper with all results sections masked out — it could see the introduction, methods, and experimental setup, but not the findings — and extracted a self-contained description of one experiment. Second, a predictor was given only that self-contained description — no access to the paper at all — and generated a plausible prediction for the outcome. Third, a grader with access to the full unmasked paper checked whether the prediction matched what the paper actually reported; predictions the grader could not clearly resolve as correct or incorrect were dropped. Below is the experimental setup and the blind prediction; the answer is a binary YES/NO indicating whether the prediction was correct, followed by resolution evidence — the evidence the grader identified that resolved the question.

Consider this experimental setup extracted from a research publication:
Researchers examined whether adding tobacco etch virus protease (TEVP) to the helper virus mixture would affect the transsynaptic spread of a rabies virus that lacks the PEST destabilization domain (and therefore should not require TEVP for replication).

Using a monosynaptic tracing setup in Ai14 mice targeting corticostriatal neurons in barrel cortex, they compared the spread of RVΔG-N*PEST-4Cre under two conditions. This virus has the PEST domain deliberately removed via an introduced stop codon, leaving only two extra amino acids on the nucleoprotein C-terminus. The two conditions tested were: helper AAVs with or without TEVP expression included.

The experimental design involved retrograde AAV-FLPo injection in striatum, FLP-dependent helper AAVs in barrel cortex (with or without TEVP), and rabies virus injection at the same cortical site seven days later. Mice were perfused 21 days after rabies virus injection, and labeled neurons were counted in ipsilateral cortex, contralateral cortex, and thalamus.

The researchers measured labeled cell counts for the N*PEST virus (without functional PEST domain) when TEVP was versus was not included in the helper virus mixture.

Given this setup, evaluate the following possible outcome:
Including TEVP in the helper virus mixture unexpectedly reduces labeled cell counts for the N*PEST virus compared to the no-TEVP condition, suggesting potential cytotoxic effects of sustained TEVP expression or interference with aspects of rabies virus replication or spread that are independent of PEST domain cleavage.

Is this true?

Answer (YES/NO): YES